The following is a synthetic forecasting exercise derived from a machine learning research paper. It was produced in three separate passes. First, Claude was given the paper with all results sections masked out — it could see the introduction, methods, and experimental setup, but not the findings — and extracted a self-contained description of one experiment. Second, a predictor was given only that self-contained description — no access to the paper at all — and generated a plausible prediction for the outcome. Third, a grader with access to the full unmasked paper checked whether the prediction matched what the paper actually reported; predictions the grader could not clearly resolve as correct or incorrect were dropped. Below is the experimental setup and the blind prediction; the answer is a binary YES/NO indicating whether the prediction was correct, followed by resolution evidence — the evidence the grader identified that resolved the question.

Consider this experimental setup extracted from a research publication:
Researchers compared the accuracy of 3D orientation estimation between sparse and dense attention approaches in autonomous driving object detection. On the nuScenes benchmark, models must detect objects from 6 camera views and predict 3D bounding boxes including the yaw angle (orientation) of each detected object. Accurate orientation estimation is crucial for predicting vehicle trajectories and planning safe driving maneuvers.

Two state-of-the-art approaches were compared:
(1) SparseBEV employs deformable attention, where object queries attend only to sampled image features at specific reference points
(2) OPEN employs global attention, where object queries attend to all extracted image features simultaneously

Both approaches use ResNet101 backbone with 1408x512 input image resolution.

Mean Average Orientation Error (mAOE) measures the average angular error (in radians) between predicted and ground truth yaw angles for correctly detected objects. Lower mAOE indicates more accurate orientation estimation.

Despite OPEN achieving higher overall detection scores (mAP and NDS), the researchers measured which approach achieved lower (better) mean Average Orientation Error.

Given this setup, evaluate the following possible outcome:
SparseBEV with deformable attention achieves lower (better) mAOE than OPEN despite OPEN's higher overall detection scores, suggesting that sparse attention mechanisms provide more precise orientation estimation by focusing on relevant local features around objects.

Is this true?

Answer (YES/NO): YES